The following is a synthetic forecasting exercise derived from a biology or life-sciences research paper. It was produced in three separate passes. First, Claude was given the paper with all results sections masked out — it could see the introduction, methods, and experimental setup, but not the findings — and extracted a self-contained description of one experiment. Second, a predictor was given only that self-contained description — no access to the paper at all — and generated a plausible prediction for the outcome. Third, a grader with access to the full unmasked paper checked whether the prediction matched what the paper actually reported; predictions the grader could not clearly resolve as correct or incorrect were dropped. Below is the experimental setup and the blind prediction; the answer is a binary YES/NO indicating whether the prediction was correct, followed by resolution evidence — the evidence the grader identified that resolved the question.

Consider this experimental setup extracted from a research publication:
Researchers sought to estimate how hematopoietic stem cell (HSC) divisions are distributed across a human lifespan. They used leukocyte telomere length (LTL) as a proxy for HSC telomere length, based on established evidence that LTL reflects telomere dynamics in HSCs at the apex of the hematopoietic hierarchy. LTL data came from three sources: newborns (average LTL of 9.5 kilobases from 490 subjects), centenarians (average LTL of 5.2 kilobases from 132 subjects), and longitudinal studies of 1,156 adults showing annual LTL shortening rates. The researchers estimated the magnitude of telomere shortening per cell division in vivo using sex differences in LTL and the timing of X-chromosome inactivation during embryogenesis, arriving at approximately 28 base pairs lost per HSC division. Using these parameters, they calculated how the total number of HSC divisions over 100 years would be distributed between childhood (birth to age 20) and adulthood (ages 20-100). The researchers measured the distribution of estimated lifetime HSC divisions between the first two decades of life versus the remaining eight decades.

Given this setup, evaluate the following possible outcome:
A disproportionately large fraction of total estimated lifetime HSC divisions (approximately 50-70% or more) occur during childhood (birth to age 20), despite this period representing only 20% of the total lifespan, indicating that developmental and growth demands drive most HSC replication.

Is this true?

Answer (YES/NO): YES